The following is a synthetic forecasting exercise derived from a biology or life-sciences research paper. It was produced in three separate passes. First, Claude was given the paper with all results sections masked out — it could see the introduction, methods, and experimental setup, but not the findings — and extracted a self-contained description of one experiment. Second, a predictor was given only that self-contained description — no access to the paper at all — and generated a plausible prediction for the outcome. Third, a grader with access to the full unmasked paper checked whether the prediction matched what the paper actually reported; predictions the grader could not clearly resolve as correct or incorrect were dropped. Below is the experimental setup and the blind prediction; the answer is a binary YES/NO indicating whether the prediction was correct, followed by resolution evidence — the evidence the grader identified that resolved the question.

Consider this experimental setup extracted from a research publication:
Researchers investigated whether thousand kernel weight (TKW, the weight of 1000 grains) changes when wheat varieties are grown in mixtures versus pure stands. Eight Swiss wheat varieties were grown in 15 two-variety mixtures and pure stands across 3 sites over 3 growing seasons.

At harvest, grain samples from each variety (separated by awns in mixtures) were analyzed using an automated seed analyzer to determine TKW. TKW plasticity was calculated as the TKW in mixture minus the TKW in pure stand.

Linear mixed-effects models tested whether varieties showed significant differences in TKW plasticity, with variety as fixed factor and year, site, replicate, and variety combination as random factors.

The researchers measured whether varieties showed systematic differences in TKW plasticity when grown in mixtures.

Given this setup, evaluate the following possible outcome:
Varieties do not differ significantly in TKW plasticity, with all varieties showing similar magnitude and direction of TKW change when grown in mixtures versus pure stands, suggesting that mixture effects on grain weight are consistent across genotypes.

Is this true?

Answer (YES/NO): NO